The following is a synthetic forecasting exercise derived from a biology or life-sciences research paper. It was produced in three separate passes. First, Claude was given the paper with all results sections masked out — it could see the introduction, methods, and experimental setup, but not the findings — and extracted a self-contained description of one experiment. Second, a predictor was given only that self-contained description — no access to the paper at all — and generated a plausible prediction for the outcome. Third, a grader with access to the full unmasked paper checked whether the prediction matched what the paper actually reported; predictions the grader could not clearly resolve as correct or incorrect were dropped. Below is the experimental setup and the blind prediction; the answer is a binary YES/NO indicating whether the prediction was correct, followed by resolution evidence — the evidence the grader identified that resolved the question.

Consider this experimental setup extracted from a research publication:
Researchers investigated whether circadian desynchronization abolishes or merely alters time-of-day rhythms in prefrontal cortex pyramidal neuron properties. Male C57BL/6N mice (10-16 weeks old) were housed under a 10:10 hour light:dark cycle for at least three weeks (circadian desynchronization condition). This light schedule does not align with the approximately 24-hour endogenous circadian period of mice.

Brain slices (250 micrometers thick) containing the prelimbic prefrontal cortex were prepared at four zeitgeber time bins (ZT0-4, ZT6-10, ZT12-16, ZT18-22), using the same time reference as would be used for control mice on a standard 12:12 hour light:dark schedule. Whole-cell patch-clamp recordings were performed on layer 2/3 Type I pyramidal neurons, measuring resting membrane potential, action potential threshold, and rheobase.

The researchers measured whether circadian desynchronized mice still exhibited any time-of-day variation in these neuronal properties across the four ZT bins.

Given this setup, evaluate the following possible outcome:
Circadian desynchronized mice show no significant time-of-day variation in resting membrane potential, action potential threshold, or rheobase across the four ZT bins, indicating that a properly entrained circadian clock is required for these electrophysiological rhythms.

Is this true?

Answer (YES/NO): NO